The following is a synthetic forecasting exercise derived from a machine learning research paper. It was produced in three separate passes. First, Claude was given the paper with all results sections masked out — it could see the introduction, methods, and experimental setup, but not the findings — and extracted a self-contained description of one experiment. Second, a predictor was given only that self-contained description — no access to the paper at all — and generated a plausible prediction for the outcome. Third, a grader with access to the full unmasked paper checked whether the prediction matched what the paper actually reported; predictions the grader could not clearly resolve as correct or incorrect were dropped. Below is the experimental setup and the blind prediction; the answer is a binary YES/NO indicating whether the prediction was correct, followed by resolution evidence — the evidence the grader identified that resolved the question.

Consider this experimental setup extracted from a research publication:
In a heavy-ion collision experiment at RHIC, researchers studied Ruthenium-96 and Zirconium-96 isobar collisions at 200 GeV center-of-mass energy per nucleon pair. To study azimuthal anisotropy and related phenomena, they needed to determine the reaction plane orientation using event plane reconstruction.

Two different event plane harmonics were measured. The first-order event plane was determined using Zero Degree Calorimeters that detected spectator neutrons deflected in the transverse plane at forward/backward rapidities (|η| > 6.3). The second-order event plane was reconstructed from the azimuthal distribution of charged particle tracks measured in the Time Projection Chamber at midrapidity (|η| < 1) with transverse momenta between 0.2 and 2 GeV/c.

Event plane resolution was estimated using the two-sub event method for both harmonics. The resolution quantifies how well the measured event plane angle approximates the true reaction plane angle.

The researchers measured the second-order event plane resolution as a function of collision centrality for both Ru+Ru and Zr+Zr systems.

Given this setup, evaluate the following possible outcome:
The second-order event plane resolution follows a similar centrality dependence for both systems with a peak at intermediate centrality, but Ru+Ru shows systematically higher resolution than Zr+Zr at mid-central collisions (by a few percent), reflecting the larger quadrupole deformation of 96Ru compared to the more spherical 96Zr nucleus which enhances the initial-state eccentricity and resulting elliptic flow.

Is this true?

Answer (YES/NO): NO